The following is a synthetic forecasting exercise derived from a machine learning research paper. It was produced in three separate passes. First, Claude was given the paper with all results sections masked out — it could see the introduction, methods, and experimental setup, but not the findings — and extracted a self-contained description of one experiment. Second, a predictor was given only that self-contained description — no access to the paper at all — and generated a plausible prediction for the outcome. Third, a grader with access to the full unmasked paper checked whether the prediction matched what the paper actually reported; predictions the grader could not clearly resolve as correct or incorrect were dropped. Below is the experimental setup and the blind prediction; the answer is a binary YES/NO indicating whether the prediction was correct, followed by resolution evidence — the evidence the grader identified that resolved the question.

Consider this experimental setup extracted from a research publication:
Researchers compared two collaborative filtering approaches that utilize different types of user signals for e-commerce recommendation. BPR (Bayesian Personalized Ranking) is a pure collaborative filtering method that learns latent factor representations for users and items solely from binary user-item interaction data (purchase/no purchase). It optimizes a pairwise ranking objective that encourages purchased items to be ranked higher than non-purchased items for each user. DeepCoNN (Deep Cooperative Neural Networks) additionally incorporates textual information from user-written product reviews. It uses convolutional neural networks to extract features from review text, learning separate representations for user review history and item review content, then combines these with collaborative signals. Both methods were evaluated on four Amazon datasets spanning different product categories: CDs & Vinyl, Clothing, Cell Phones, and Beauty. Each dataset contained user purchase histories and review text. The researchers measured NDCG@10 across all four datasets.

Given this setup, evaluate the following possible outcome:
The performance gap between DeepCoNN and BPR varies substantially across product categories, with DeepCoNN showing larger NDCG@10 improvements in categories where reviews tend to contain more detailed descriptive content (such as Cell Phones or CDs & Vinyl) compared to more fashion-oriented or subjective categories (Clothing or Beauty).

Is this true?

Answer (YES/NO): NO